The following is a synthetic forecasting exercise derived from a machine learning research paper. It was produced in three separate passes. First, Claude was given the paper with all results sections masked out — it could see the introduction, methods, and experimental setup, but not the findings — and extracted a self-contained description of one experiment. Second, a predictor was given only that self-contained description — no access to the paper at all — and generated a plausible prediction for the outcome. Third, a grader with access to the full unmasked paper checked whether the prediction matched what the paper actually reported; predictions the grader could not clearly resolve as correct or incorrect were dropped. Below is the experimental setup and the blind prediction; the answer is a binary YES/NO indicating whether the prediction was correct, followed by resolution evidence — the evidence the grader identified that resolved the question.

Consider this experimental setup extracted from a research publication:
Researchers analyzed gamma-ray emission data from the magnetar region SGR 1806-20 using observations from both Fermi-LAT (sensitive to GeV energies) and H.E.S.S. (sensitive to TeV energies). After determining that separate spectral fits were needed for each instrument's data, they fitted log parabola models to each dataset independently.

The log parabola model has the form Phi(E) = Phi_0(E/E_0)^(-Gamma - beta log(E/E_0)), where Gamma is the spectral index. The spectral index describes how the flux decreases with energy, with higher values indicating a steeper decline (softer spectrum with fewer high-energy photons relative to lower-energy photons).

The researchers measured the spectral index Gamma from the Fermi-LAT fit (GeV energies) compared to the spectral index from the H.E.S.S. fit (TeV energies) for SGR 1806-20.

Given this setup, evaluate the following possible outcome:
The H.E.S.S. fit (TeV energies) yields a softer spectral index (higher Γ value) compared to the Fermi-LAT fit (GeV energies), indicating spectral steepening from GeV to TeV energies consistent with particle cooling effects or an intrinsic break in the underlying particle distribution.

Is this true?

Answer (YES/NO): NO